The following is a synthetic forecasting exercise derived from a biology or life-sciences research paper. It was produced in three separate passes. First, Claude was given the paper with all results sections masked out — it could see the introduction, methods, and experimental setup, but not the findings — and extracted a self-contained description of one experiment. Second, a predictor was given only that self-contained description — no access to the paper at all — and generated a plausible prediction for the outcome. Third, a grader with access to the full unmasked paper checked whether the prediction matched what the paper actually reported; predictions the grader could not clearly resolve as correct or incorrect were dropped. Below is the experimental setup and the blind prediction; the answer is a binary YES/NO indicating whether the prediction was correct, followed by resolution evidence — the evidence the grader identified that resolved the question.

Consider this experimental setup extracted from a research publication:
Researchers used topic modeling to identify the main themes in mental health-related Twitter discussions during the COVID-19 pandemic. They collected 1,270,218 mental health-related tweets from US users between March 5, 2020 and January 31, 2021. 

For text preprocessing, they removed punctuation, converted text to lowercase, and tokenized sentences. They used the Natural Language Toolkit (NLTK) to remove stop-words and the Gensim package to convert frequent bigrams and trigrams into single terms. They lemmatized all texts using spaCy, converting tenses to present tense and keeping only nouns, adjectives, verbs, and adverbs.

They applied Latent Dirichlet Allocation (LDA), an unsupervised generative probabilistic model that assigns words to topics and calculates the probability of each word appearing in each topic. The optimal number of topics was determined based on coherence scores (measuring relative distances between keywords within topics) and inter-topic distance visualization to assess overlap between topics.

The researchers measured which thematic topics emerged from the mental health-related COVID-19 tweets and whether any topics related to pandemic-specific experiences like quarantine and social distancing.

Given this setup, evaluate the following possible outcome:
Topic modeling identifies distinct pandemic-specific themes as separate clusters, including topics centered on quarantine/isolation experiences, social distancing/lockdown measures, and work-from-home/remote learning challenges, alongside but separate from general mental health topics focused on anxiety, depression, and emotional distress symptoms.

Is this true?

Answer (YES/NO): NO